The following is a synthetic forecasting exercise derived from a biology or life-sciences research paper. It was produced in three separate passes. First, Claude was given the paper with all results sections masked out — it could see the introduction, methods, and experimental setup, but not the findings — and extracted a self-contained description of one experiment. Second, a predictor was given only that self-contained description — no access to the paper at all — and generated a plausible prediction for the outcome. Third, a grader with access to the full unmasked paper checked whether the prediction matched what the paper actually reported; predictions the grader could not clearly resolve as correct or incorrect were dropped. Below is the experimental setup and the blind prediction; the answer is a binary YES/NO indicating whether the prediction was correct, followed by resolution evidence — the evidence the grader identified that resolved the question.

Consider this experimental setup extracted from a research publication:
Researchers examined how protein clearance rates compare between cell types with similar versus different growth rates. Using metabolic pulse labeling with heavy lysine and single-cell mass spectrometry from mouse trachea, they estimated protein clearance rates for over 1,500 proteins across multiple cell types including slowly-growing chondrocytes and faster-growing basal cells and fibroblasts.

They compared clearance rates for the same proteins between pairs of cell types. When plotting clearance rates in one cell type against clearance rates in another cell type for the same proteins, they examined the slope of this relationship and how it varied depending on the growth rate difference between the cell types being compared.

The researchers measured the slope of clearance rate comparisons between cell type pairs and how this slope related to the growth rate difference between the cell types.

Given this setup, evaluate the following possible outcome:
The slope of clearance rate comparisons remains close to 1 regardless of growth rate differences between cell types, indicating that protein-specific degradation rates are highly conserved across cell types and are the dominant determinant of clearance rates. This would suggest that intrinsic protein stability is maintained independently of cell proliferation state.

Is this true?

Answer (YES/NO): NO